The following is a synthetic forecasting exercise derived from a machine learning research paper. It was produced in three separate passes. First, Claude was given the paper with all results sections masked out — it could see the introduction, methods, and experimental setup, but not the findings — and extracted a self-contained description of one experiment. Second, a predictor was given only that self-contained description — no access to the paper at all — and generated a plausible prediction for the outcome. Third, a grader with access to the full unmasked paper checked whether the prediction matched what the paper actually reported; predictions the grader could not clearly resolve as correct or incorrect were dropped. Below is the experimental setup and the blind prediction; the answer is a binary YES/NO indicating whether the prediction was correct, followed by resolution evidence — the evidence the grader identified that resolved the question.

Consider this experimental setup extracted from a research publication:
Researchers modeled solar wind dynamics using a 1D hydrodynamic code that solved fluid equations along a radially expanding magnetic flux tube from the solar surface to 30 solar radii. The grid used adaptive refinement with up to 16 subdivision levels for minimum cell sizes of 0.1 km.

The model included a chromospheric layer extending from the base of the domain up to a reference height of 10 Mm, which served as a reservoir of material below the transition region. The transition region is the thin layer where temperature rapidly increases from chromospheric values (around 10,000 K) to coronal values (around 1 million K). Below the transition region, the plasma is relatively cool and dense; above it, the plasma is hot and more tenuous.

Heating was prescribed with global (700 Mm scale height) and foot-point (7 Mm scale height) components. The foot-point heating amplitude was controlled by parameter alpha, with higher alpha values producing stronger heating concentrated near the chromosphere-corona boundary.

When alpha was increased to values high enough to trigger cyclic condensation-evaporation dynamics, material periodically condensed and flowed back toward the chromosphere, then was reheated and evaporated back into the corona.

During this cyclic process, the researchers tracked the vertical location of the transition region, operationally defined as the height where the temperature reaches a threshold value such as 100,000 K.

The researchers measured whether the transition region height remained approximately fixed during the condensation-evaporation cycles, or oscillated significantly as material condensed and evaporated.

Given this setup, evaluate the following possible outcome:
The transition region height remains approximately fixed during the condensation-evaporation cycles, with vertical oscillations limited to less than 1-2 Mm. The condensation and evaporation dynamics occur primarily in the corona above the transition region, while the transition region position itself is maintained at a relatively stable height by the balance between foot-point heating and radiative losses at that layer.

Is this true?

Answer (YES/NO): NO